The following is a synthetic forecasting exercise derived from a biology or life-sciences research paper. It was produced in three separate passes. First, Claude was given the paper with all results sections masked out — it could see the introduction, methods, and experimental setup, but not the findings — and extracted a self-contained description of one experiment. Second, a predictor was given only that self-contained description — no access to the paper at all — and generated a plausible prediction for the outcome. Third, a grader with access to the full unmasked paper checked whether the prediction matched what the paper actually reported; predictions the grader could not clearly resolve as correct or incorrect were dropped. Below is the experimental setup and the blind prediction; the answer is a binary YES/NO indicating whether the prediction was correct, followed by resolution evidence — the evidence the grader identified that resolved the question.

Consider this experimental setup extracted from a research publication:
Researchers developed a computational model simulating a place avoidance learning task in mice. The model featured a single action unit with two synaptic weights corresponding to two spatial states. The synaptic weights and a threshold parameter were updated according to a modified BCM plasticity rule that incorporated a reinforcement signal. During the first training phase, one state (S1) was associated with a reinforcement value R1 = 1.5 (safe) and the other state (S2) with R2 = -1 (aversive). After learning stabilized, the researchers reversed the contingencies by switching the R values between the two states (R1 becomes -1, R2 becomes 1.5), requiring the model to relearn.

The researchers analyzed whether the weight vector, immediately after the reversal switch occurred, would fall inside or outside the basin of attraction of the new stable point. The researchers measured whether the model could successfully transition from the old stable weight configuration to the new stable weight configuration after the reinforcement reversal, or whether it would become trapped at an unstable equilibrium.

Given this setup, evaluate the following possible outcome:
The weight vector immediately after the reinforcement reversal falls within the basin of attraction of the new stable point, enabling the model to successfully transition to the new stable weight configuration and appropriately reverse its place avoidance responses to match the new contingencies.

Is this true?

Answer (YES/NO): YES